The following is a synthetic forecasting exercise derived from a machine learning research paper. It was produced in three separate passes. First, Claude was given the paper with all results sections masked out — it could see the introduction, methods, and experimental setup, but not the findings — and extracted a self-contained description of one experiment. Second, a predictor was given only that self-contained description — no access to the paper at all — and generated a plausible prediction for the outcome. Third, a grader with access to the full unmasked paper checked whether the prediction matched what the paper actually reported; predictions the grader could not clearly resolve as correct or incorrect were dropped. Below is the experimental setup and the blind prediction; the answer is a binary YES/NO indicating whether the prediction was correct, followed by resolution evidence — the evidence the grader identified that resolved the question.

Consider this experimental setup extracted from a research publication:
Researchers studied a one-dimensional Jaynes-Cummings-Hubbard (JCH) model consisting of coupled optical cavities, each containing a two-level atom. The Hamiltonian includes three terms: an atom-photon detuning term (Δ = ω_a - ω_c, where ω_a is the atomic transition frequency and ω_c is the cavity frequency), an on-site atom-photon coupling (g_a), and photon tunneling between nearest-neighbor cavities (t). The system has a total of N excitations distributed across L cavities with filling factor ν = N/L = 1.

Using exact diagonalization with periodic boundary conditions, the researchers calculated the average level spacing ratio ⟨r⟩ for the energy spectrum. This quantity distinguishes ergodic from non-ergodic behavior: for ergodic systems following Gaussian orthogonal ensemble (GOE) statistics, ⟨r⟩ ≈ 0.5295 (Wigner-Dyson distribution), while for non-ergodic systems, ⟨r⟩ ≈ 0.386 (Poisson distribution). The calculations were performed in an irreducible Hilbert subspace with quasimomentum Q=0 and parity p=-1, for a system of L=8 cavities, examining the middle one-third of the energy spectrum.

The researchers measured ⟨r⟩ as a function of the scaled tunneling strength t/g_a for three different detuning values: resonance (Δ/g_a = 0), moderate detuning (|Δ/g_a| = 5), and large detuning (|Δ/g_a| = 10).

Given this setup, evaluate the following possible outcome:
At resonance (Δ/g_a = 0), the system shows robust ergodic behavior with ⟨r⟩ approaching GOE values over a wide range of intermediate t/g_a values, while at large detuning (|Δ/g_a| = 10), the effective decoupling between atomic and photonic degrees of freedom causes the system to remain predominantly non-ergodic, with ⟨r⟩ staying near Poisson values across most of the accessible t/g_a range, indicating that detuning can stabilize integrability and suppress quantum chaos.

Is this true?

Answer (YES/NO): YES